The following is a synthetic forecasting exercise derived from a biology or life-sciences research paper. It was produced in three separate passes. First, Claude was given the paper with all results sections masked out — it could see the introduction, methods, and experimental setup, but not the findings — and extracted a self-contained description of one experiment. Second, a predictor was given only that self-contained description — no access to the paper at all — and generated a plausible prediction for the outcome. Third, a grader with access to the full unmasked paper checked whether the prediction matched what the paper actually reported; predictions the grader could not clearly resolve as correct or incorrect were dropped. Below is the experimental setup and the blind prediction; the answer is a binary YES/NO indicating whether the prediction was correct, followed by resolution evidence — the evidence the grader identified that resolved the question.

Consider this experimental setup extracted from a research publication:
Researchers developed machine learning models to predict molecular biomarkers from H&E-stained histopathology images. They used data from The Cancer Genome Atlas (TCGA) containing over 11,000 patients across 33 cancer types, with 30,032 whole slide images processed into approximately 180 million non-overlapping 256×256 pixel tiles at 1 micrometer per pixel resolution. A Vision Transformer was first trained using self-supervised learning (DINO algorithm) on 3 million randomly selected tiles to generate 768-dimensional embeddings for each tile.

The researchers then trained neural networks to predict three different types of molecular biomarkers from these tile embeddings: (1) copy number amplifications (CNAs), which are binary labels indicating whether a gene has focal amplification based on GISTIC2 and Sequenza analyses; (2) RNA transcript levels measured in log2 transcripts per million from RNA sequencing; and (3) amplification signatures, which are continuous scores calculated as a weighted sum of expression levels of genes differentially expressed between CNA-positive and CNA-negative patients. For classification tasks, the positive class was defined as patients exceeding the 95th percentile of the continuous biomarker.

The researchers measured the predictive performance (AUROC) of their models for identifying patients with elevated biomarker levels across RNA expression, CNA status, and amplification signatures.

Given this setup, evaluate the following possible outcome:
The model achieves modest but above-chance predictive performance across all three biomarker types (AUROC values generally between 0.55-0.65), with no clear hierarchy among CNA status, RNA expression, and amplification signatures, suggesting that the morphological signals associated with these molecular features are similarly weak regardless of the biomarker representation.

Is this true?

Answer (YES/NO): NO